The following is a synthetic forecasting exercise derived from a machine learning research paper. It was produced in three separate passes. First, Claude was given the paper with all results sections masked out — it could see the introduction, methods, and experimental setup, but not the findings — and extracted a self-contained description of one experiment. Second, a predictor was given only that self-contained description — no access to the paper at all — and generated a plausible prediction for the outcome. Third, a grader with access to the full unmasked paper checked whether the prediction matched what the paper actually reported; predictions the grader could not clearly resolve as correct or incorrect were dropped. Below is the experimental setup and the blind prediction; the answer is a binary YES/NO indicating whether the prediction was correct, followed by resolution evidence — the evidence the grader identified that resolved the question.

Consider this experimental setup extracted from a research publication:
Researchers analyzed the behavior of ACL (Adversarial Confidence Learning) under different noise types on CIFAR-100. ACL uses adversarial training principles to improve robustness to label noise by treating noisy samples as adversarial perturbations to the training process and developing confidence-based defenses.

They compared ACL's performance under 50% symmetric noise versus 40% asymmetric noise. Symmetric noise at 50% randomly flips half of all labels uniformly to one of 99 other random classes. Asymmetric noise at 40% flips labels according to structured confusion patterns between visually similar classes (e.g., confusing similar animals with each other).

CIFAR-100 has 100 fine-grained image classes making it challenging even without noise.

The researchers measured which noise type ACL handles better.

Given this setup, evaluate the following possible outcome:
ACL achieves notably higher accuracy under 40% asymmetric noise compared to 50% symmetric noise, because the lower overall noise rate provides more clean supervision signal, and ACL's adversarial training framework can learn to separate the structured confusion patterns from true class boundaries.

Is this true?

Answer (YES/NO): YES